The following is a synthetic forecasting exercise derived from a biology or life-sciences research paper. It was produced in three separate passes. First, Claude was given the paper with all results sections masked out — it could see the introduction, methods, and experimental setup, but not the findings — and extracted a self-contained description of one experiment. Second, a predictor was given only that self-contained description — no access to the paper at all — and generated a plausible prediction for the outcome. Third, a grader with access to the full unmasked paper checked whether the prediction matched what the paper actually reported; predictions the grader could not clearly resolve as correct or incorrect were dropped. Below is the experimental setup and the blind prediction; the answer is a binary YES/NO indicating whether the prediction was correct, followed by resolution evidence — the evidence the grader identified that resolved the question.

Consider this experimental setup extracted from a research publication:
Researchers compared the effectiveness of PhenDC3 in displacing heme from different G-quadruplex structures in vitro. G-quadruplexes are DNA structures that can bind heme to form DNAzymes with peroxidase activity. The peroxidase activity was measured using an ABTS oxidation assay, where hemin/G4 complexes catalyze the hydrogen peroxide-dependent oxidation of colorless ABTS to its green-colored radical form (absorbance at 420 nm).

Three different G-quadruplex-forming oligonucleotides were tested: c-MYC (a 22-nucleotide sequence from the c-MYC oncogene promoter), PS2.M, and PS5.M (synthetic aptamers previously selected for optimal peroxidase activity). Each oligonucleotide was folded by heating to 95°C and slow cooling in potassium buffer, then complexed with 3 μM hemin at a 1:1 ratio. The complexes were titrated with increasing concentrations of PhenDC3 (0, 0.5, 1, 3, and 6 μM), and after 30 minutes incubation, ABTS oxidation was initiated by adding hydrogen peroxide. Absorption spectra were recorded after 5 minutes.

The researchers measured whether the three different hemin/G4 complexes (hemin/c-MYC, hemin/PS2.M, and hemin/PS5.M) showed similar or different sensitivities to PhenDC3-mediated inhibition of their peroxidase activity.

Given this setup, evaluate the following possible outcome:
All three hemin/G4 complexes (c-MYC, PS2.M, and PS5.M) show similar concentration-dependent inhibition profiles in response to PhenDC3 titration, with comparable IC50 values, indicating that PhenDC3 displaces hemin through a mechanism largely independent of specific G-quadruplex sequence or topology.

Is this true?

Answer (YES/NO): NO